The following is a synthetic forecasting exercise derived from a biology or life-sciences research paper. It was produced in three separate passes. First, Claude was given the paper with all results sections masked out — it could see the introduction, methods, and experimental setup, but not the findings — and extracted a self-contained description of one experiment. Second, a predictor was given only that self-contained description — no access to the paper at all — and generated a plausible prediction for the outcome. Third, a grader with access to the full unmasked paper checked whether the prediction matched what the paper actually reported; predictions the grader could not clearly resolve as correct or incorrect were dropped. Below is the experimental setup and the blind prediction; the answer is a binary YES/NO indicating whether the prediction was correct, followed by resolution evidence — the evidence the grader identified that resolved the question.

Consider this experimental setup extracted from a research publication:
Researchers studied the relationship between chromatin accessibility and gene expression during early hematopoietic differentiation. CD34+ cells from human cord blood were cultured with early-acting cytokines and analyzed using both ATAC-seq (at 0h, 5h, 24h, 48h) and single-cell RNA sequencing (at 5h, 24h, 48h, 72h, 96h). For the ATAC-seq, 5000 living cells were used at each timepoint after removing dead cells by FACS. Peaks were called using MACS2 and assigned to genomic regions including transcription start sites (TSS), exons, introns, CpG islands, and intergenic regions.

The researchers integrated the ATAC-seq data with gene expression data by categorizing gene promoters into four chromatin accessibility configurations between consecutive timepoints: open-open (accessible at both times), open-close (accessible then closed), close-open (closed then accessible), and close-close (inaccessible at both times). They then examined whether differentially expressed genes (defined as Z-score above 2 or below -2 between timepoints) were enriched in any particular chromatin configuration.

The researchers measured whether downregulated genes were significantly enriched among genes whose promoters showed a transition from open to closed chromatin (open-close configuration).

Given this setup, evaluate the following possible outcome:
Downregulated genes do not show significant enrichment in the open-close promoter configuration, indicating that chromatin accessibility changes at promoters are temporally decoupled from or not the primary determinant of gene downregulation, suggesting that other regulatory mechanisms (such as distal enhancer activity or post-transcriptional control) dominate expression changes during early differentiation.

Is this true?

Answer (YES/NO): YES